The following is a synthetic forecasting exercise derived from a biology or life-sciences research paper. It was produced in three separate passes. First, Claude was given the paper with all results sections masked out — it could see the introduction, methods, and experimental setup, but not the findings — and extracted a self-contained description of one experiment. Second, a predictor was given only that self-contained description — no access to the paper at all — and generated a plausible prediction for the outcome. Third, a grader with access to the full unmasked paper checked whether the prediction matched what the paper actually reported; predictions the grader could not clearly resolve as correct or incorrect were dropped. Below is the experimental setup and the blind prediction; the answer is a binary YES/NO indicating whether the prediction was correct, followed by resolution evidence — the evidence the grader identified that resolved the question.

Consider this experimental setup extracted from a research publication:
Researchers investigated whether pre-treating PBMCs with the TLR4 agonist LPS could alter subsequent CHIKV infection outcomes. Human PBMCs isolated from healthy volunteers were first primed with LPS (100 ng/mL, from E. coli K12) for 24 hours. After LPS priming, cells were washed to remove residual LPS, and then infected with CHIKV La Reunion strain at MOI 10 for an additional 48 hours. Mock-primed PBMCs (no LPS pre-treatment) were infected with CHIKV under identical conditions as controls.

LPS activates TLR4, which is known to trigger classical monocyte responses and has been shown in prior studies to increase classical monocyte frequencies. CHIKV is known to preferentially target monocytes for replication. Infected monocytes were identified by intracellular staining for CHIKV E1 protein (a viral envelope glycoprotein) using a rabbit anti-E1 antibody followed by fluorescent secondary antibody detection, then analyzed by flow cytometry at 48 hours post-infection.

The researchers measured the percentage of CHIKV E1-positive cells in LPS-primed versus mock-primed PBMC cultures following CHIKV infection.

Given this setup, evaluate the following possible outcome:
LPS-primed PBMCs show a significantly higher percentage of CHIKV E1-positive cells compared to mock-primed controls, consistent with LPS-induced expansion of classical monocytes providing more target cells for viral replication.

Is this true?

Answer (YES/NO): NO